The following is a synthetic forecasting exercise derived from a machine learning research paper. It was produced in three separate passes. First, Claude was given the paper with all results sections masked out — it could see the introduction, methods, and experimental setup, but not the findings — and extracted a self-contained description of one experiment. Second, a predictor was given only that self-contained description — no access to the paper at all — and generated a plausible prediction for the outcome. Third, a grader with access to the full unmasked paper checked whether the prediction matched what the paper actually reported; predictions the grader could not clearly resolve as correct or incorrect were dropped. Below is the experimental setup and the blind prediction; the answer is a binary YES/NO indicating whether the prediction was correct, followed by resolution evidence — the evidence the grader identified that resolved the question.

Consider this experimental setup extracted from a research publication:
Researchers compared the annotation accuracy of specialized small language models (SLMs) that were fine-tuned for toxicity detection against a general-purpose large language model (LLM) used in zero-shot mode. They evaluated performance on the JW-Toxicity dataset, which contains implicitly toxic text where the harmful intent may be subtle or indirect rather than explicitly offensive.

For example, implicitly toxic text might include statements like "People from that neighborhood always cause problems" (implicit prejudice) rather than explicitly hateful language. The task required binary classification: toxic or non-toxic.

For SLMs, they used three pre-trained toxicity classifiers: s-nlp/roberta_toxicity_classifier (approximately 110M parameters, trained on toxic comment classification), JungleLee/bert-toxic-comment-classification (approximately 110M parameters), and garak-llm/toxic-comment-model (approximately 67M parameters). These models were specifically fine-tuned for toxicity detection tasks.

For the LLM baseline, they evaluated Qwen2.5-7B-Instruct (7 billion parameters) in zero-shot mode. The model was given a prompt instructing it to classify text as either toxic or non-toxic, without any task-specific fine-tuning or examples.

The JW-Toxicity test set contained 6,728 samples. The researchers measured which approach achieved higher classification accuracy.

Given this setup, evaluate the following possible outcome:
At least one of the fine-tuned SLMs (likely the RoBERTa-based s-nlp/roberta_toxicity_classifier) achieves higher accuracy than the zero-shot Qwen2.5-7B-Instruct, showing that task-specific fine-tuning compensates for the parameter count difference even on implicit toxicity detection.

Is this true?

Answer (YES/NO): NO